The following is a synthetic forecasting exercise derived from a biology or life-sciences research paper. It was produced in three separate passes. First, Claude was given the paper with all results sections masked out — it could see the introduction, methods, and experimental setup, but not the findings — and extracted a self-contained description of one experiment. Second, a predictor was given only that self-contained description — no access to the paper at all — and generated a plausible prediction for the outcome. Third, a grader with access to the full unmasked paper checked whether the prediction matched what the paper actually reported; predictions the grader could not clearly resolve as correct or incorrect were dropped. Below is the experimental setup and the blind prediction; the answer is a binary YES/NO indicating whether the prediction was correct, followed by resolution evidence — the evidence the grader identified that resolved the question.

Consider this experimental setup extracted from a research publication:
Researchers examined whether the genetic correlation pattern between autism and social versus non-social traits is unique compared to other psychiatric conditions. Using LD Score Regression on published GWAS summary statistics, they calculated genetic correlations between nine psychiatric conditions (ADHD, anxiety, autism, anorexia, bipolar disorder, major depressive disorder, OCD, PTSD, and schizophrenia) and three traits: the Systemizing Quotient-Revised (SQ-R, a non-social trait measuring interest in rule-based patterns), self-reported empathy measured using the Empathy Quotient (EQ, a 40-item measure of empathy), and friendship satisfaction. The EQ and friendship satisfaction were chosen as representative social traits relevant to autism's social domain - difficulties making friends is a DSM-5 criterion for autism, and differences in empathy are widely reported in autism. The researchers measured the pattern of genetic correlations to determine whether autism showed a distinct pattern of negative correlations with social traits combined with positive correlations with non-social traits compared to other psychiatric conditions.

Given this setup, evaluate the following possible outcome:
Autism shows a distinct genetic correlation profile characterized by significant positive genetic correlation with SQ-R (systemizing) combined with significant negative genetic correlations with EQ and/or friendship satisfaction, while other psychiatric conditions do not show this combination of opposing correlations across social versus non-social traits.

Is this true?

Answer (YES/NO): YES